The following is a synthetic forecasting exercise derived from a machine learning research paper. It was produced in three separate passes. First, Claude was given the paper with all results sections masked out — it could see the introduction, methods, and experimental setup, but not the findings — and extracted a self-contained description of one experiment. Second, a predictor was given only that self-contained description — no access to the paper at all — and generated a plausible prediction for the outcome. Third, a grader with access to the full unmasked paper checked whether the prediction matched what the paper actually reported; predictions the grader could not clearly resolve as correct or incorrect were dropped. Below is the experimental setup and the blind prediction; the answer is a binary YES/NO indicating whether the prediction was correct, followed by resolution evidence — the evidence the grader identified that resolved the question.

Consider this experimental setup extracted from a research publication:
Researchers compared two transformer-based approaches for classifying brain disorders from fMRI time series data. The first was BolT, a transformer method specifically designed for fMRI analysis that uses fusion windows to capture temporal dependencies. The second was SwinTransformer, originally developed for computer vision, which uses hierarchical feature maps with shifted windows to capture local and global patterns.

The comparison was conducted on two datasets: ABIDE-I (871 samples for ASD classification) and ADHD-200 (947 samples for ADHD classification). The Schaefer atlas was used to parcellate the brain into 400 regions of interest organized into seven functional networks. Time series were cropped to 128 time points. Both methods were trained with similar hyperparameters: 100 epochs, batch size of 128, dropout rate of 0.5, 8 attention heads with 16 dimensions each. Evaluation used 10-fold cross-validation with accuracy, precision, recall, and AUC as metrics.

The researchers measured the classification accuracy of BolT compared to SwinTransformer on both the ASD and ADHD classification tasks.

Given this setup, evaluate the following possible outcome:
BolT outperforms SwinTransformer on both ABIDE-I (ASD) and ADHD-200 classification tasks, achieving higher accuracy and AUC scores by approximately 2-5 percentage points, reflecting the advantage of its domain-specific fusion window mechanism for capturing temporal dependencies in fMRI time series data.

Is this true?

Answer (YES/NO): NO